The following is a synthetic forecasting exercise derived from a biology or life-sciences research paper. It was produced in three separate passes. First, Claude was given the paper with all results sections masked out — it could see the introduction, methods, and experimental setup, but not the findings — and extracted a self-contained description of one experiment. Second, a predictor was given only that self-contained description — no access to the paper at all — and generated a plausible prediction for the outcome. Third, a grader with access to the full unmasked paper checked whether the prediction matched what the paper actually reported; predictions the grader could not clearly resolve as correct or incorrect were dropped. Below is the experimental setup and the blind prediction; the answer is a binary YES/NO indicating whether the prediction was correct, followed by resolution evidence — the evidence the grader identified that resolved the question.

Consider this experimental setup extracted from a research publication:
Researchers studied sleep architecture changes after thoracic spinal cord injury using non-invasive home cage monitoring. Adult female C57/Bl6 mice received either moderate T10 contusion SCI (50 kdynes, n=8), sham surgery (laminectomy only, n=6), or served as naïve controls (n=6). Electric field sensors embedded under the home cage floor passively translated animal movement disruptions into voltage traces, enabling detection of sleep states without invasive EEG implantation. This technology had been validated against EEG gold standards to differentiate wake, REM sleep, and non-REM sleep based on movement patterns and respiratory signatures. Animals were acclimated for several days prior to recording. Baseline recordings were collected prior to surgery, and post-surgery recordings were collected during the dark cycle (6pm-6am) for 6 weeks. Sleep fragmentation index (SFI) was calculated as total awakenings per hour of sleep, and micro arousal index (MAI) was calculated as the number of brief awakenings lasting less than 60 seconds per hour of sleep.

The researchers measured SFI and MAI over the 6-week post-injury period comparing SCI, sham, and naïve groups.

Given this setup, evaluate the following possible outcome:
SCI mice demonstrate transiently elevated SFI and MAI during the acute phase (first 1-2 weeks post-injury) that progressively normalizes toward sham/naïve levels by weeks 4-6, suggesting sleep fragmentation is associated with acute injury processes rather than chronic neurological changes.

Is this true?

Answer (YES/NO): NO